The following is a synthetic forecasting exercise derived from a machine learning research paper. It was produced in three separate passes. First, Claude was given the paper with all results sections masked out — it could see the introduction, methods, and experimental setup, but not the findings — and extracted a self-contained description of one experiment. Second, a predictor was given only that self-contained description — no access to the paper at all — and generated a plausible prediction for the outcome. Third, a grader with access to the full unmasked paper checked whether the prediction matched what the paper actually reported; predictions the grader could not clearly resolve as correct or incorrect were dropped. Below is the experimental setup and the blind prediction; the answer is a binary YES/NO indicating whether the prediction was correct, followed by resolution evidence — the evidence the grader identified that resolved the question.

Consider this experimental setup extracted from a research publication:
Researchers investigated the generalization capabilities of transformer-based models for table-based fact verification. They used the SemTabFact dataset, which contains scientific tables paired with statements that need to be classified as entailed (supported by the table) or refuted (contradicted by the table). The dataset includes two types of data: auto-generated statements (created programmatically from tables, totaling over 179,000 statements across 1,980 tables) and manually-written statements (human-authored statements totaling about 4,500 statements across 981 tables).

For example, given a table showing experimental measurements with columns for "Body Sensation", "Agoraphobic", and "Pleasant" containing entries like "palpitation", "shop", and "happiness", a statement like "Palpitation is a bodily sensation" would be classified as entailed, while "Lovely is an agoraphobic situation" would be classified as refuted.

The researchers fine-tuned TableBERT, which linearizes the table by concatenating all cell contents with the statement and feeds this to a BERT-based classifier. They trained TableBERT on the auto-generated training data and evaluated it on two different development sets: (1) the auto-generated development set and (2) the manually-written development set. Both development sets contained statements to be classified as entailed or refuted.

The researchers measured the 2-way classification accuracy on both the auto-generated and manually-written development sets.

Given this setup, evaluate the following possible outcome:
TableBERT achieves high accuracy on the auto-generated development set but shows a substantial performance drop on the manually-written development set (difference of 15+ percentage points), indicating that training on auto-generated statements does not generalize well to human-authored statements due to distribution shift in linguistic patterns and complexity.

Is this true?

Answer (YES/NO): YES